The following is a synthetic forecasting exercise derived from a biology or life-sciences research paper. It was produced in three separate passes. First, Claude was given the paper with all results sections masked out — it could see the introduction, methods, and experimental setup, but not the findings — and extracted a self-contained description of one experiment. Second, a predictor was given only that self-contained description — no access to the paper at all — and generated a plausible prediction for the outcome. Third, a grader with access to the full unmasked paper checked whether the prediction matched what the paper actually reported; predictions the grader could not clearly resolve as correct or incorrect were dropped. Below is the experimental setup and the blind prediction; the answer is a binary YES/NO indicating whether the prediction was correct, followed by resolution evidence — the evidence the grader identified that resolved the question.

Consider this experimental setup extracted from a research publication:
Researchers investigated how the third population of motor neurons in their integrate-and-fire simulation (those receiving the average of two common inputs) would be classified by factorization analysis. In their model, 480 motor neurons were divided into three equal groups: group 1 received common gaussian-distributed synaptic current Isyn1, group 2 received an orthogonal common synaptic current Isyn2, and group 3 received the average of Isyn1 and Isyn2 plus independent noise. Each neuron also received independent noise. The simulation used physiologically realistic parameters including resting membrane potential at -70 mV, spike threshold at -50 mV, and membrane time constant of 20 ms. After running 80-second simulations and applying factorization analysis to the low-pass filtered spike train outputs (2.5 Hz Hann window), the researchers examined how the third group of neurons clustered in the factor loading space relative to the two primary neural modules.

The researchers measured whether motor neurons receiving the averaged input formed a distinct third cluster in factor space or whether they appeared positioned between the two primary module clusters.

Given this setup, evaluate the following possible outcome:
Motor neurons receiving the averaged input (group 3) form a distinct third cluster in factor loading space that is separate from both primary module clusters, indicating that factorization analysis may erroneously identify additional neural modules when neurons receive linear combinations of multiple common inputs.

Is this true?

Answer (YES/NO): NO